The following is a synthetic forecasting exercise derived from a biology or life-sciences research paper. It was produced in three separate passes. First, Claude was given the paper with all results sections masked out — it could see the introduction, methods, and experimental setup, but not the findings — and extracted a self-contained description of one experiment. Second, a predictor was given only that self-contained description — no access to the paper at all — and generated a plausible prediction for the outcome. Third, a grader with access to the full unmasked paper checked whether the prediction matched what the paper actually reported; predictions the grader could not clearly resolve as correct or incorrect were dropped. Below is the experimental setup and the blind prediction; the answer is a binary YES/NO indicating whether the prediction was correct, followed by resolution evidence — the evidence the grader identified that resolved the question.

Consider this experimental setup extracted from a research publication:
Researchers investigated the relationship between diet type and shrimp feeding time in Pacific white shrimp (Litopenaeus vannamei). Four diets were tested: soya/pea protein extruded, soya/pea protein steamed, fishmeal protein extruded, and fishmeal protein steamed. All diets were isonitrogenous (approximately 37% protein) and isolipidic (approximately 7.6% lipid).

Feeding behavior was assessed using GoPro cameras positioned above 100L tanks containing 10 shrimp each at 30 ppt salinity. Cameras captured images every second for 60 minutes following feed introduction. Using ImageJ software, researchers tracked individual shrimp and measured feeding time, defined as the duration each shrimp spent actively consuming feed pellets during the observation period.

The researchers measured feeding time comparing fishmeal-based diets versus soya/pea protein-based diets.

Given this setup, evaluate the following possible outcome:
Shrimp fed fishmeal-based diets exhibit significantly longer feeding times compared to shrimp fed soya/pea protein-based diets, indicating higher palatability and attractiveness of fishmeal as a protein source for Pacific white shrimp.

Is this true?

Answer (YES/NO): YES